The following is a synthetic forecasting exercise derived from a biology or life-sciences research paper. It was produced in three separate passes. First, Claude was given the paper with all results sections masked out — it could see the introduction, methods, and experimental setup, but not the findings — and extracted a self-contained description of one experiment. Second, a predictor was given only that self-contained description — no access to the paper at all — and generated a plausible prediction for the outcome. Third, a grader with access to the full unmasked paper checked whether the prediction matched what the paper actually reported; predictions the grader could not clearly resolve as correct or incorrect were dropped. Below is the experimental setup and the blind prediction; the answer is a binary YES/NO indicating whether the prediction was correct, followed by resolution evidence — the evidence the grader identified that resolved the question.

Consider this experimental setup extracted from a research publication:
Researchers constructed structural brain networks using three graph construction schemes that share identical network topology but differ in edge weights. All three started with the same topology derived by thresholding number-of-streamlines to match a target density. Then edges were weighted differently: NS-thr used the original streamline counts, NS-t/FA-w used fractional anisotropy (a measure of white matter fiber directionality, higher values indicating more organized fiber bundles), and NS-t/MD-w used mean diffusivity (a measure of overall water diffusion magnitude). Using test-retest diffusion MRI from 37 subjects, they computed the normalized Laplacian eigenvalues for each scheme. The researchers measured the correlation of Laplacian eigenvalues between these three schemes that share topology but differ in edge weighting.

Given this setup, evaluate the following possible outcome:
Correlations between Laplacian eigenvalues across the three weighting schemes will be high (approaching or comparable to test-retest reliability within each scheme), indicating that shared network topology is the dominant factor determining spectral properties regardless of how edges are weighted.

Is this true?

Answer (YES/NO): NO